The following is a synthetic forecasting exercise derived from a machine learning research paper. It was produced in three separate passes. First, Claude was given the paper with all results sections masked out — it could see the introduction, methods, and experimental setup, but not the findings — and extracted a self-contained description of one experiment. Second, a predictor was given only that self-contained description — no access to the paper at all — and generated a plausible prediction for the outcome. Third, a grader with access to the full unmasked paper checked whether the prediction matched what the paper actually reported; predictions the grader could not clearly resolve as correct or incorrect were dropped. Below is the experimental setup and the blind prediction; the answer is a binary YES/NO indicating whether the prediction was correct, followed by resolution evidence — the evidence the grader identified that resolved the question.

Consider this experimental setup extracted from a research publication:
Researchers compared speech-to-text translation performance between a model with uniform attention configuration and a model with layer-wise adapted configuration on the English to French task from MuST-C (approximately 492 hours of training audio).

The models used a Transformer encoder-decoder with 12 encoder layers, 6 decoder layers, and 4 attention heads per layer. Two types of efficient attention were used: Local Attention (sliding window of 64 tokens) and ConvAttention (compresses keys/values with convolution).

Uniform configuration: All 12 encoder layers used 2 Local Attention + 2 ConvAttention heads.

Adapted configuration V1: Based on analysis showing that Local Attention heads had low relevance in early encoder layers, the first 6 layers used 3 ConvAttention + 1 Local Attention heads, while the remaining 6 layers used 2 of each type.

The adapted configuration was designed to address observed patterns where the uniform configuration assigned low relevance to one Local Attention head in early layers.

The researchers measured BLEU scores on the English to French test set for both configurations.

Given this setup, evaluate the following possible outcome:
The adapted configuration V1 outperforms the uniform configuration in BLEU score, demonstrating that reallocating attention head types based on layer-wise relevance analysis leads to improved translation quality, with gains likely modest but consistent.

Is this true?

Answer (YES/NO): NO